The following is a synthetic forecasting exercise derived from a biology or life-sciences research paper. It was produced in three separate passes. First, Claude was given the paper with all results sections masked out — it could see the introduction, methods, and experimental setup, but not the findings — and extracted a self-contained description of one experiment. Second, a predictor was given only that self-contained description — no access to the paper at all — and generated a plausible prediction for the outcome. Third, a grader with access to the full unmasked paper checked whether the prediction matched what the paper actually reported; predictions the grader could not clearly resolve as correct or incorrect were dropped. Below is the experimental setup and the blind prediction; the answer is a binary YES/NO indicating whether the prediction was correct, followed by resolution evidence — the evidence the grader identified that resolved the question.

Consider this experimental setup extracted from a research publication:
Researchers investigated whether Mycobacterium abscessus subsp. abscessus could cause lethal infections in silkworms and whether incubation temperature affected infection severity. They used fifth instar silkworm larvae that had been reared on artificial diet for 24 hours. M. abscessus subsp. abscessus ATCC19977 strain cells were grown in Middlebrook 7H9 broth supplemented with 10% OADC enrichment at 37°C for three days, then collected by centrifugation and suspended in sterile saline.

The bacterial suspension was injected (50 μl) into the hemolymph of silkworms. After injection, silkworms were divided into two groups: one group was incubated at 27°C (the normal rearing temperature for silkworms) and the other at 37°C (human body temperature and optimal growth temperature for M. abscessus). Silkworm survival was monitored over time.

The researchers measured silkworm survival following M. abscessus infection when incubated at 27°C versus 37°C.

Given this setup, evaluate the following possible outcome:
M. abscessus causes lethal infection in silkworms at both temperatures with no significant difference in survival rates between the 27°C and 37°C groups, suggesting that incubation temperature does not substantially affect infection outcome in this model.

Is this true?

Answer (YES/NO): NO